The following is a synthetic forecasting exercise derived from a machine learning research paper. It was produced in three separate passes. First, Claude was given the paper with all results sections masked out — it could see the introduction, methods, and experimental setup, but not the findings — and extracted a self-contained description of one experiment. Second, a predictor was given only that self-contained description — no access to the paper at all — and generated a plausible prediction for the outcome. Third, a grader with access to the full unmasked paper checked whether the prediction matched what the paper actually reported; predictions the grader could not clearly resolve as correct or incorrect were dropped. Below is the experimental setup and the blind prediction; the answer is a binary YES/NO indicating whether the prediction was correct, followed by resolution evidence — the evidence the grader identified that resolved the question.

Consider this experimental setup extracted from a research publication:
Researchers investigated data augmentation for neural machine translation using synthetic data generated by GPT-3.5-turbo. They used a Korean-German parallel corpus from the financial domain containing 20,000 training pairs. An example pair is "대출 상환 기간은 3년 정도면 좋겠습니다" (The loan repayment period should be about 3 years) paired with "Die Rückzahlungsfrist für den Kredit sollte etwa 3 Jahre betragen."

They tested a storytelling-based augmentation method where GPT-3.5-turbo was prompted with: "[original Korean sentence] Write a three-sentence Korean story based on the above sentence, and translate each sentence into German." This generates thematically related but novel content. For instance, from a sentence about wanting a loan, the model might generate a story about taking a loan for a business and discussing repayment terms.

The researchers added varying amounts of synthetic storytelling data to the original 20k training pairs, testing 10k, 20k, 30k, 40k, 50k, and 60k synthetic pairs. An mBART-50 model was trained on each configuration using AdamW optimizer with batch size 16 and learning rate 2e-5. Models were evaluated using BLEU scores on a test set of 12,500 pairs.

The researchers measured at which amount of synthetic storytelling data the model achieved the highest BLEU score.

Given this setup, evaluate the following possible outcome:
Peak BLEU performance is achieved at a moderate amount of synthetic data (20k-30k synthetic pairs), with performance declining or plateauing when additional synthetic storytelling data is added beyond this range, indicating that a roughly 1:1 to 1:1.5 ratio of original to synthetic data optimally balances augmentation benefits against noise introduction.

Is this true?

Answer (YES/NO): NO